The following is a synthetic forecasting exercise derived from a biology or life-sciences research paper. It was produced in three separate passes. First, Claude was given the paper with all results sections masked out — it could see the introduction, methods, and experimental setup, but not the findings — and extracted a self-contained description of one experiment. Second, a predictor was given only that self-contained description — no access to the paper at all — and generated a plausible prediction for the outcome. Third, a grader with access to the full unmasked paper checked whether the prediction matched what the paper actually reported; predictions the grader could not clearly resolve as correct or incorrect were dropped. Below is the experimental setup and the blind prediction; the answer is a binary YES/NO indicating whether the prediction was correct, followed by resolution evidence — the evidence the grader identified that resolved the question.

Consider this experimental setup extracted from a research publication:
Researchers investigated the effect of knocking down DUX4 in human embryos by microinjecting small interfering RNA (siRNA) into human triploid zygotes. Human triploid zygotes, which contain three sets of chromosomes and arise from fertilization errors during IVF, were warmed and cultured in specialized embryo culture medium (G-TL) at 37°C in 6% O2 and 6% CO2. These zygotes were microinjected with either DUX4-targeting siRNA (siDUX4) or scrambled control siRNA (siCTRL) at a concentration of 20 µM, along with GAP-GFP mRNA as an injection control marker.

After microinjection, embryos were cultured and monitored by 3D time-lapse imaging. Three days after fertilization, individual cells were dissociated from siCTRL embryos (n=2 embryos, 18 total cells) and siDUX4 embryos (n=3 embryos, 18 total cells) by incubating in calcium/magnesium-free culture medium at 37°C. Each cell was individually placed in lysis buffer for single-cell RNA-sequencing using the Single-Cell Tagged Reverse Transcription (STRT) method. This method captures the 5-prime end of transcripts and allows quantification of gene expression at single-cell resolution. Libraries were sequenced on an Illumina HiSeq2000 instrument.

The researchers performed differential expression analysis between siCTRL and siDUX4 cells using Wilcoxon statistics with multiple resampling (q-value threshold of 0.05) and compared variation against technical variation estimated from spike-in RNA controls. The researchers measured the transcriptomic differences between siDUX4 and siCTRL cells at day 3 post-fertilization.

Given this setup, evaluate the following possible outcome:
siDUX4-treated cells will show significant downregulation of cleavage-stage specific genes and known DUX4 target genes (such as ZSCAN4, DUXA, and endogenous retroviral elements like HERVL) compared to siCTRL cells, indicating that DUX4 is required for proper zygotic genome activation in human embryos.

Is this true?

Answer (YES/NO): NO